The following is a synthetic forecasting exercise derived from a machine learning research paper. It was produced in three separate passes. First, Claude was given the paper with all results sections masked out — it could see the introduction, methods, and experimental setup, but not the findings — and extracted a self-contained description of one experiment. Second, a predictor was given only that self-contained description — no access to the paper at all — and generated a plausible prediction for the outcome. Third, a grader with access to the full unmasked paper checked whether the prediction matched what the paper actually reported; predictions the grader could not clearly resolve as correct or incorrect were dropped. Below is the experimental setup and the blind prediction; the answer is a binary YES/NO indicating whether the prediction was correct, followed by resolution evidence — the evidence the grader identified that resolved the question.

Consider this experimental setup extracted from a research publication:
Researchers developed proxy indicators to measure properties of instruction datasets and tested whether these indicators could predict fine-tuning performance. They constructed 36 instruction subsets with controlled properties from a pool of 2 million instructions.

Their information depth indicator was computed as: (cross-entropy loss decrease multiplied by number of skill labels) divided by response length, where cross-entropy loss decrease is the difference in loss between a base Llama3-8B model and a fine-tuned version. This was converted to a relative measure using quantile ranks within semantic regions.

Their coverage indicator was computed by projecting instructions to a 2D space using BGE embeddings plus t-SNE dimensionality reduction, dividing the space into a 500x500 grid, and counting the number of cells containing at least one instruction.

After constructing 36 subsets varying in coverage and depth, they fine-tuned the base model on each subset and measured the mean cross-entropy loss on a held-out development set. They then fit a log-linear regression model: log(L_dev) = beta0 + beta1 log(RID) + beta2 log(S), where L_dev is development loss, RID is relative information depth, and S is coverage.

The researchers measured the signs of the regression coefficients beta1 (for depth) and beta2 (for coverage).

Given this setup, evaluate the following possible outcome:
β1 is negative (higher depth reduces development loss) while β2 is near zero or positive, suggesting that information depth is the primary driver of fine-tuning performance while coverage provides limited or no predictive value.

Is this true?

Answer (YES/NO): NO